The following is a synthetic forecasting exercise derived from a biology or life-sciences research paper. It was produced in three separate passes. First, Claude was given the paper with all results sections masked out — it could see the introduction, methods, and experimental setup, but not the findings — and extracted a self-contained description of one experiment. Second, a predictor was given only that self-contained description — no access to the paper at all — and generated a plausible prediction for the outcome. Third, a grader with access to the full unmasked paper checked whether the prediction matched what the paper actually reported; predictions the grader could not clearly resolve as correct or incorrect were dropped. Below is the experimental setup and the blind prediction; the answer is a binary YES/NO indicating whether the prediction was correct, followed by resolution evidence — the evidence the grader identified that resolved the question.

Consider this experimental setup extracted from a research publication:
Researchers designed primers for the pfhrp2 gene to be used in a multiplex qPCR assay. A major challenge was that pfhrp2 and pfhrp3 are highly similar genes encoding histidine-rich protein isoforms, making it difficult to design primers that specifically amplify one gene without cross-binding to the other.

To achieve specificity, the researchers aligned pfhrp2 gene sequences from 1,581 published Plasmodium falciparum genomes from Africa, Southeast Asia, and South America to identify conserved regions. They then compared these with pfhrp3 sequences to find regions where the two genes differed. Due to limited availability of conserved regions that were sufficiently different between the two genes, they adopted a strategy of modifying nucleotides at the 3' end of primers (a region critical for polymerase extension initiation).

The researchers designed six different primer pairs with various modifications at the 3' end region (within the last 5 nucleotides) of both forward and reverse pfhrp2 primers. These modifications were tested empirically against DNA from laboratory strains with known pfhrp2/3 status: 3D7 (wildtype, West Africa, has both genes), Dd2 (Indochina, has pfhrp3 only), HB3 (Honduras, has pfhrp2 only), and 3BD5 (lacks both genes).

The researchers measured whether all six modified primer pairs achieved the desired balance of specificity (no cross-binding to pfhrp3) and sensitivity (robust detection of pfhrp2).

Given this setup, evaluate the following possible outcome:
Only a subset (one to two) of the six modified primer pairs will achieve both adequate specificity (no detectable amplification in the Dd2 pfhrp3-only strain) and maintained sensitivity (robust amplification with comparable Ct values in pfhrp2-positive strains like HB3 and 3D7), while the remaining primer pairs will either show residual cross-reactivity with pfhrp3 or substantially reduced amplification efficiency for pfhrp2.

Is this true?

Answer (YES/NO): YES